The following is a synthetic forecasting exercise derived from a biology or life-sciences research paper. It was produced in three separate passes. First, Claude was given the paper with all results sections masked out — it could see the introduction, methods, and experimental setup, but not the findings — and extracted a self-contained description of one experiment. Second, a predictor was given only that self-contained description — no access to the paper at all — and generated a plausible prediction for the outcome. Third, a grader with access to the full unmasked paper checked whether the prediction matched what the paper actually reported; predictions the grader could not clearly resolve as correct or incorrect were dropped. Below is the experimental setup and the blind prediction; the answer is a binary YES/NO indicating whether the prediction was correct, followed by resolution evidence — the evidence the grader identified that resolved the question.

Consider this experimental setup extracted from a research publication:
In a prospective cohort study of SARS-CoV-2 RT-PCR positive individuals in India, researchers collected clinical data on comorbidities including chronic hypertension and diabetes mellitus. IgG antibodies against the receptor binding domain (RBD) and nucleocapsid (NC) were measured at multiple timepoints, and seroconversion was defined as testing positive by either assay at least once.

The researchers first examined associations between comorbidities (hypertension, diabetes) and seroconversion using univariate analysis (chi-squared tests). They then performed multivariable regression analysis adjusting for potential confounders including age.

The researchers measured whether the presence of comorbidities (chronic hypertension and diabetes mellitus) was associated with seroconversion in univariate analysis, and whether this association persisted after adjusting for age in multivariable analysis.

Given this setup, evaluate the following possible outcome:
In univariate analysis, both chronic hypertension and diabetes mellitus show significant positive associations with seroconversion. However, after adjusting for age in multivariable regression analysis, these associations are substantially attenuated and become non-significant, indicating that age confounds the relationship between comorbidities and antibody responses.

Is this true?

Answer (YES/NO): YES